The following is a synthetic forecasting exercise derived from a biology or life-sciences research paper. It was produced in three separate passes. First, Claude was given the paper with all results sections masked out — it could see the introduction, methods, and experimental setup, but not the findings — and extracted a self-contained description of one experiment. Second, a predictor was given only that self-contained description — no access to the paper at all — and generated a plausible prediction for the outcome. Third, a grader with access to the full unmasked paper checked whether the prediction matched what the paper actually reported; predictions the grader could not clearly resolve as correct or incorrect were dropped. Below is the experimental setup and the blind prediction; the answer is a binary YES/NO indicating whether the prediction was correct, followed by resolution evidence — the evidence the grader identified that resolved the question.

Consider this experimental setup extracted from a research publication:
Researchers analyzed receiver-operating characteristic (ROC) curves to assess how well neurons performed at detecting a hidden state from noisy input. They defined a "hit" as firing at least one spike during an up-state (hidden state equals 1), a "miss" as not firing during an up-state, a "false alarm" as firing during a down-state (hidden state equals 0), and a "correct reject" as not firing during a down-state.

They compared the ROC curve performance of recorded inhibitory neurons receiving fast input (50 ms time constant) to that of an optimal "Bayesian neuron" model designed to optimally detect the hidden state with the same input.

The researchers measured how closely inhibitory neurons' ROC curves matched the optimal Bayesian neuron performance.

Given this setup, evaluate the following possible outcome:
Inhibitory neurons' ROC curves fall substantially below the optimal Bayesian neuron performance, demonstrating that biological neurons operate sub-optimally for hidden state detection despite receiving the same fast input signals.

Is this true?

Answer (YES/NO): NO